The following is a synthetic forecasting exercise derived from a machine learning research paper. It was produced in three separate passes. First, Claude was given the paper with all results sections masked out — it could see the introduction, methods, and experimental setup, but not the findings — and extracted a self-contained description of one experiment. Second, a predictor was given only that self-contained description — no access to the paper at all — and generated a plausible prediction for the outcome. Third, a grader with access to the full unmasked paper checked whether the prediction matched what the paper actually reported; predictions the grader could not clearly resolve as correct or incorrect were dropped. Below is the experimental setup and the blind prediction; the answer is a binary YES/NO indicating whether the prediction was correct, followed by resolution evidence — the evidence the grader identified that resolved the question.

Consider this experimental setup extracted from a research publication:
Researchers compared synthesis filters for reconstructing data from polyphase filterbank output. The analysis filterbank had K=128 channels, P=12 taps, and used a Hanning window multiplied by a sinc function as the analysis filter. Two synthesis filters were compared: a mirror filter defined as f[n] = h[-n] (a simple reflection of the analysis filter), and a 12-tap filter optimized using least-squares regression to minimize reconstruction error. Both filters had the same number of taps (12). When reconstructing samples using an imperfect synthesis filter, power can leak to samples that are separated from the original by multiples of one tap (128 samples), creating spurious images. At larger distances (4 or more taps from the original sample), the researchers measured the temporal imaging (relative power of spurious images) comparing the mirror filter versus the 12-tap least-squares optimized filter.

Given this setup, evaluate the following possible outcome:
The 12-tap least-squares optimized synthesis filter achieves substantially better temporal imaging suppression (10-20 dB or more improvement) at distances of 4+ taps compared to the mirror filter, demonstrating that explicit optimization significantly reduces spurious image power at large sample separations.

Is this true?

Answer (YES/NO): NO